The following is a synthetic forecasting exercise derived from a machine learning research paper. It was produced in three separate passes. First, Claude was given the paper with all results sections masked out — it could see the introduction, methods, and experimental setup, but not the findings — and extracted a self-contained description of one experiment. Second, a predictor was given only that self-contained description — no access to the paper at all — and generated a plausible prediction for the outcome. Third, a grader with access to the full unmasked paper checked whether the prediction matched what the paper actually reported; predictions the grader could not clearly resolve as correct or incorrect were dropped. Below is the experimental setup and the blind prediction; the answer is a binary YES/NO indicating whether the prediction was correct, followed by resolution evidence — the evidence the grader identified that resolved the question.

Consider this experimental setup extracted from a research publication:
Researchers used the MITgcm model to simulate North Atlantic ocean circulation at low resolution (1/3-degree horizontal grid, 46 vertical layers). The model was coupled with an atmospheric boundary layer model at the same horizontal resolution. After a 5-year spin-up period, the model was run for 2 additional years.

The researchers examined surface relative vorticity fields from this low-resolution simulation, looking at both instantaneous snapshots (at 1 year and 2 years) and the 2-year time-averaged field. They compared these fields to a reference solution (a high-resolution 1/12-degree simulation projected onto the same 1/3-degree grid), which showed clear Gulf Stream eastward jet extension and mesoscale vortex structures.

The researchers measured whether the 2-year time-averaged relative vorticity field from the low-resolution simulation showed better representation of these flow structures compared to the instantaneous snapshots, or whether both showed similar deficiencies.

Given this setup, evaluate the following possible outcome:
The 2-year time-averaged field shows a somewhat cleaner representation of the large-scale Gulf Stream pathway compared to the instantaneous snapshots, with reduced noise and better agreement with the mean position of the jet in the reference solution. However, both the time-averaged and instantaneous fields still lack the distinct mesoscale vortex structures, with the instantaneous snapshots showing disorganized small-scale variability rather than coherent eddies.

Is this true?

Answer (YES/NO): NO